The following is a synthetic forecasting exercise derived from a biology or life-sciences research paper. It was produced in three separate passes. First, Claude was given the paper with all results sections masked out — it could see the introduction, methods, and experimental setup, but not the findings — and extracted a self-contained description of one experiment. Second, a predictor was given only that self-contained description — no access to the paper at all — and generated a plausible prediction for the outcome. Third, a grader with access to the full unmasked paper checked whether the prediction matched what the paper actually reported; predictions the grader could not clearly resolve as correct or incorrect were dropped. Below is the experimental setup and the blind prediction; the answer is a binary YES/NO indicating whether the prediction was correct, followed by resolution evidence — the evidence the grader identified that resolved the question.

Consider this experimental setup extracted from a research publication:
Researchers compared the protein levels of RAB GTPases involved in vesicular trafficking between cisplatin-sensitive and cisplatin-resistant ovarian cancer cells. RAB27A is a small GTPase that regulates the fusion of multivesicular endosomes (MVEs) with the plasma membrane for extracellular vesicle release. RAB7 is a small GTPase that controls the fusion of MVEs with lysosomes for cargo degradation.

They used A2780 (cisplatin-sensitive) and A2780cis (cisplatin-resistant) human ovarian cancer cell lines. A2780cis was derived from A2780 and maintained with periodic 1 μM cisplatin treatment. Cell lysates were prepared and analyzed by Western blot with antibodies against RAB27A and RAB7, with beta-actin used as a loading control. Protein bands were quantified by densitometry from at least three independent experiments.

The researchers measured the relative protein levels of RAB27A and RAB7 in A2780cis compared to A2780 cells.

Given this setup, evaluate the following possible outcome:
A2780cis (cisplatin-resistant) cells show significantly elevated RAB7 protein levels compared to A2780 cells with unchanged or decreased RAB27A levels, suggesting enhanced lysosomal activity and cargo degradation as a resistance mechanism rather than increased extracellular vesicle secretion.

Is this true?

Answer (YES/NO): NO